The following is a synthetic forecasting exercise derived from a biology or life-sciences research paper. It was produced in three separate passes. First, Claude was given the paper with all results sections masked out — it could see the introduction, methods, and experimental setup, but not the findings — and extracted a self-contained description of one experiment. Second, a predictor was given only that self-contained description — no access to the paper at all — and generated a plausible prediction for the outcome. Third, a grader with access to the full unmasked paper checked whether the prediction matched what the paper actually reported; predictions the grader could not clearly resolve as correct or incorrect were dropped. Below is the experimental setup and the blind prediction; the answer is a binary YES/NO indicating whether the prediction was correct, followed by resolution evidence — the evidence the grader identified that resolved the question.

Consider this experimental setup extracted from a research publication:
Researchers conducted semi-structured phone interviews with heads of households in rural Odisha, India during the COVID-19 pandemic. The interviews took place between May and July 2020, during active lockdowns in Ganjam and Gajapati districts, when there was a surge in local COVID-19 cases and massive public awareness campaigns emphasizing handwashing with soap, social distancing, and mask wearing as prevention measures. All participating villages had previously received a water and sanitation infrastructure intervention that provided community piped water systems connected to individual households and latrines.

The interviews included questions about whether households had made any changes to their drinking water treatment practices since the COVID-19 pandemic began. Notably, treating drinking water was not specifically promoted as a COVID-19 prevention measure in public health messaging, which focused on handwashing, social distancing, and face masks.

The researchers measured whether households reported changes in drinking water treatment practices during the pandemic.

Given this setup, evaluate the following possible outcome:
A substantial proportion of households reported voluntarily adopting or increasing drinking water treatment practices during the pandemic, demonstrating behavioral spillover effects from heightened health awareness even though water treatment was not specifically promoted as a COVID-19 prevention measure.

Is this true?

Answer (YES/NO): NO